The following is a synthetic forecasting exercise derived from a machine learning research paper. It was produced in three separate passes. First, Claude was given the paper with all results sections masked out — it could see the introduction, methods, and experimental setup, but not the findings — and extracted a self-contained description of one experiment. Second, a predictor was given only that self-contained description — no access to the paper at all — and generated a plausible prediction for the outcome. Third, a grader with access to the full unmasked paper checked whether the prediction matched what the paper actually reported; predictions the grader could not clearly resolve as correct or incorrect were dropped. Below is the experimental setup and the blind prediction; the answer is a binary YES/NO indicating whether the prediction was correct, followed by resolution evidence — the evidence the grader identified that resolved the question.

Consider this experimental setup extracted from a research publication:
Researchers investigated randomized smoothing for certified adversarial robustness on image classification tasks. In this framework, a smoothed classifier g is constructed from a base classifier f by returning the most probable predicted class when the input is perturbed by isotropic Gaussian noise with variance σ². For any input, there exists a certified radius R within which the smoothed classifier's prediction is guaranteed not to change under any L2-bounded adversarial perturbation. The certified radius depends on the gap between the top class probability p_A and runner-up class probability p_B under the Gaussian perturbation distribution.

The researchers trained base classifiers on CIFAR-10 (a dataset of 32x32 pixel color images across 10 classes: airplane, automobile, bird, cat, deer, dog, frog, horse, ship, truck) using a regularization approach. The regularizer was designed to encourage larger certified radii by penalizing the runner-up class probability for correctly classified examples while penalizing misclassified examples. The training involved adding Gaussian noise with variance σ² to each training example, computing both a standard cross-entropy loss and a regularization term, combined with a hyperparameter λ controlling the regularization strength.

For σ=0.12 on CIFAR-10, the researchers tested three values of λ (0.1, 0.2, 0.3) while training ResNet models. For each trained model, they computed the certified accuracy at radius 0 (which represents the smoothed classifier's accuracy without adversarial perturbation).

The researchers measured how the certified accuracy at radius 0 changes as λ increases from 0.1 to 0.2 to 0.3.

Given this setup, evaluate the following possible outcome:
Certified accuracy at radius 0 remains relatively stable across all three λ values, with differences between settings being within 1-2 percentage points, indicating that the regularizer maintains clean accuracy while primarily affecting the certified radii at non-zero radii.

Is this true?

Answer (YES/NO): YES